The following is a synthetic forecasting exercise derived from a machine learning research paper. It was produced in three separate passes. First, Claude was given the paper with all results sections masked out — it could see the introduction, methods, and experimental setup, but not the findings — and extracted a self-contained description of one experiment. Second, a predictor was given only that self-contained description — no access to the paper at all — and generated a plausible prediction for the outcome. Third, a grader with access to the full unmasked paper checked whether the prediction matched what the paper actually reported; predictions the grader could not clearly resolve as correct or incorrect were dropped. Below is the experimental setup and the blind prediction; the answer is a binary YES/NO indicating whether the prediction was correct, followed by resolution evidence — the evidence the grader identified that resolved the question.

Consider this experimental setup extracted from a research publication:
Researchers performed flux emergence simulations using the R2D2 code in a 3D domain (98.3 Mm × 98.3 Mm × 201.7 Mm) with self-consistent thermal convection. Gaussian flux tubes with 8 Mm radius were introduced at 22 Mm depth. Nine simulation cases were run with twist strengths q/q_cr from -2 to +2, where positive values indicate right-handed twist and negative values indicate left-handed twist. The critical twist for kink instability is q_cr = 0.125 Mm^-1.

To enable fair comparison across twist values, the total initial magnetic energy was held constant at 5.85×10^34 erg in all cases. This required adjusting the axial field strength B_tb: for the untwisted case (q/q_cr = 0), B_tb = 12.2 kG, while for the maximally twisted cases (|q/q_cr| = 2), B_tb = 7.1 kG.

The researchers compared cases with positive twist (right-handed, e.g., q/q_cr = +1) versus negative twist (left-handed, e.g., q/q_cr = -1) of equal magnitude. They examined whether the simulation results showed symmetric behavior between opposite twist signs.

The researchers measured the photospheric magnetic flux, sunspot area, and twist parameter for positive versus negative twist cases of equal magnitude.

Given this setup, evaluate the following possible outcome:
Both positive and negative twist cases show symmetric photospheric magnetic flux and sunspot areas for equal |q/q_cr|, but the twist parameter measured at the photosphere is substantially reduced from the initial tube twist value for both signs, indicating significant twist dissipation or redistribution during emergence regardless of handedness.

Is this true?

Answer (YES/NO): NO